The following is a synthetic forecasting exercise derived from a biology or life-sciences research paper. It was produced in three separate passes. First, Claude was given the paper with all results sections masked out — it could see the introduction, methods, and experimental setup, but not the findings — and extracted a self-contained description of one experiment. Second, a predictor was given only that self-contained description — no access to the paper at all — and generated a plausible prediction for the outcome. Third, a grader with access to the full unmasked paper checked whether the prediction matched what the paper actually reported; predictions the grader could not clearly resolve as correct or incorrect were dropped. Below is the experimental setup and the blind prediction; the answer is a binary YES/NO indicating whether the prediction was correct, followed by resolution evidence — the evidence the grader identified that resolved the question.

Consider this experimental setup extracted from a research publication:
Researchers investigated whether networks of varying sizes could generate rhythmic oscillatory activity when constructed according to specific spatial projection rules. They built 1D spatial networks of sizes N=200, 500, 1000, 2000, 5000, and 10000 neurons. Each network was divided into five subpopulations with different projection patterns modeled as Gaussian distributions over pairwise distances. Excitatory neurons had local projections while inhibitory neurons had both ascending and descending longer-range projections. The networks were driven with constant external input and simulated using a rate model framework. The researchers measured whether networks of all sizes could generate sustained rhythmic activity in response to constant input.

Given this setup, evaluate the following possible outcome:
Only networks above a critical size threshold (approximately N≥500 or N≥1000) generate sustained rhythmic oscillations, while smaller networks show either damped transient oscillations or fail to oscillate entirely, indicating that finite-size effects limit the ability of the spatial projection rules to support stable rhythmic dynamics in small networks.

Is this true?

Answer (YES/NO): NO